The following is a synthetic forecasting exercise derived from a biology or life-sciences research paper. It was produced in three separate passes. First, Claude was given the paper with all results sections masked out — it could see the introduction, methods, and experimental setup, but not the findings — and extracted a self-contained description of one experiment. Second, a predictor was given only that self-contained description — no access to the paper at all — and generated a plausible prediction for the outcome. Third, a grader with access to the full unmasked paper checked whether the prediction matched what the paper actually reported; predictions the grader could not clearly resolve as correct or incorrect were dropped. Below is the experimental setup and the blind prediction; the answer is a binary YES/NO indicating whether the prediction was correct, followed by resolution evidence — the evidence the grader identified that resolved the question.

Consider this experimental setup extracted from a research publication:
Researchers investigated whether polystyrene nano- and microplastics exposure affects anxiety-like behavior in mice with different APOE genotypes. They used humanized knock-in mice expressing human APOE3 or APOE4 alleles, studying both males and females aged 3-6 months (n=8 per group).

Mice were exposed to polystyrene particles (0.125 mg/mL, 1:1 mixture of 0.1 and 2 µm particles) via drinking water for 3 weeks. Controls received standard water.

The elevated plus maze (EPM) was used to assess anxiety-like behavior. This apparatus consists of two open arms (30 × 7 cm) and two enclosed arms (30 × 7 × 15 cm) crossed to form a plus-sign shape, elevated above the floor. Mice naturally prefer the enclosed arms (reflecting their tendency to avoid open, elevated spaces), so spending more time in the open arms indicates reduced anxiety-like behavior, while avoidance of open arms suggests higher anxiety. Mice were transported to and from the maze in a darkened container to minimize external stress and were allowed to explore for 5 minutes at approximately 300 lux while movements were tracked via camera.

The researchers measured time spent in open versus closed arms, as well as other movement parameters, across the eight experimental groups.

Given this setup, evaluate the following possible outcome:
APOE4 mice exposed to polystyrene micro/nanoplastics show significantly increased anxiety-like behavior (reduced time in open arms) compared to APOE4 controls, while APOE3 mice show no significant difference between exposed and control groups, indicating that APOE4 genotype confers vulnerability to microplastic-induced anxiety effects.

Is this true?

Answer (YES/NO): NO